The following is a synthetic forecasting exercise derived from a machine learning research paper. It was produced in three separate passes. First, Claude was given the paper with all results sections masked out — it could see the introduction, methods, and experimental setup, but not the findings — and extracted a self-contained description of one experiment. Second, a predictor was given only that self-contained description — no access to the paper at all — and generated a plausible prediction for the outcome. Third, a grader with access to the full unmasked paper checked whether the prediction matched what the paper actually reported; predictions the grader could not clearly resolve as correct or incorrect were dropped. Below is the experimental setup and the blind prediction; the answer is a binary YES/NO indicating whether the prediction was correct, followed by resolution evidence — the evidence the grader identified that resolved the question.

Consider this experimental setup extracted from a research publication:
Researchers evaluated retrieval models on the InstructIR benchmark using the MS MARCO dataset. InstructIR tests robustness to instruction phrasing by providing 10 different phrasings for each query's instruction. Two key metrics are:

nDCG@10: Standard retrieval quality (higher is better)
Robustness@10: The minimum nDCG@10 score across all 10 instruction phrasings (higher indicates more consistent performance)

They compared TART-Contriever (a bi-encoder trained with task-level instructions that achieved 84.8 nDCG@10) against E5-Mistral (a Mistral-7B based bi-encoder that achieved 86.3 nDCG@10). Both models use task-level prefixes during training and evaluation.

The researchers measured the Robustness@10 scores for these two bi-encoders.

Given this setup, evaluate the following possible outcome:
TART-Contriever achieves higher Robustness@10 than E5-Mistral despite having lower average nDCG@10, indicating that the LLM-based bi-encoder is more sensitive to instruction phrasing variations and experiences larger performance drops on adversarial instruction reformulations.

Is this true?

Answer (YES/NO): NO